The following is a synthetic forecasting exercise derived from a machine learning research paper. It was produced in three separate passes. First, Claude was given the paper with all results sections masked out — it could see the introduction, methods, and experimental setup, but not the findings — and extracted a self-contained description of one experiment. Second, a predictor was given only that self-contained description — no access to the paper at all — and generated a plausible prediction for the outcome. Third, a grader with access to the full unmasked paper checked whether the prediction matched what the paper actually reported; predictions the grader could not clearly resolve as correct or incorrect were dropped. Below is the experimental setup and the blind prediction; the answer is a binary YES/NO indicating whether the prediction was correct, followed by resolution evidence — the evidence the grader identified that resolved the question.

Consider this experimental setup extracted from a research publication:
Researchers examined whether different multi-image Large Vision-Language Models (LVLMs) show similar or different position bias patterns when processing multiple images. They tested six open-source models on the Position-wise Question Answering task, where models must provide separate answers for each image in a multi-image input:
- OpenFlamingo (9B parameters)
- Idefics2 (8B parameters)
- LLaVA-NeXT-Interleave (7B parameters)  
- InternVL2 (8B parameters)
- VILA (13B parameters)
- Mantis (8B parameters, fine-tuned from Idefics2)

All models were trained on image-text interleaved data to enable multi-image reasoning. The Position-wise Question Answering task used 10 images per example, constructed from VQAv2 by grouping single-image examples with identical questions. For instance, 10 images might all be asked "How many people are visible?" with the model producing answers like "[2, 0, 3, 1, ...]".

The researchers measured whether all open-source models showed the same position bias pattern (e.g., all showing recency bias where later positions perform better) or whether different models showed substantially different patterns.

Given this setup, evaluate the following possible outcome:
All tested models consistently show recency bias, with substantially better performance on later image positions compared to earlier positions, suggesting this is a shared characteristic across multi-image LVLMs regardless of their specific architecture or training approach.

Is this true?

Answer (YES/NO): YES